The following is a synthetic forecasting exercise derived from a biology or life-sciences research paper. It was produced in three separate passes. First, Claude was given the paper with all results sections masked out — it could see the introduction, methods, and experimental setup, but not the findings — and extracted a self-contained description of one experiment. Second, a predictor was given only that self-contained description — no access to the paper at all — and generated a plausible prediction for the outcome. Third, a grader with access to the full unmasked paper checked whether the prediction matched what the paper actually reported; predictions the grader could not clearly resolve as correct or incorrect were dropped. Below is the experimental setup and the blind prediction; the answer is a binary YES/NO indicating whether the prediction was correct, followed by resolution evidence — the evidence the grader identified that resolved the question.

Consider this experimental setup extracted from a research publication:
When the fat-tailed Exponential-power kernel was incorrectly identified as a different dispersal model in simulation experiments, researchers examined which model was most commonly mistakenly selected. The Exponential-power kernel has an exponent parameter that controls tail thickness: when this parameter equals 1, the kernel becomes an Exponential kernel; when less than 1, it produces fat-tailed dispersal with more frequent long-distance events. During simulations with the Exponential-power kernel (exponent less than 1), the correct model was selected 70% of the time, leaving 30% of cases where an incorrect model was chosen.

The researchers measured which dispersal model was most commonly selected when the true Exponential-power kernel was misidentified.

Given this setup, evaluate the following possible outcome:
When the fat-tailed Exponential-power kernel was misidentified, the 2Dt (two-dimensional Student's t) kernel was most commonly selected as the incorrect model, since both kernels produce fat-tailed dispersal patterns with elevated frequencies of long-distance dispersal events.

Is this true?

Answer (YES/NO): NO